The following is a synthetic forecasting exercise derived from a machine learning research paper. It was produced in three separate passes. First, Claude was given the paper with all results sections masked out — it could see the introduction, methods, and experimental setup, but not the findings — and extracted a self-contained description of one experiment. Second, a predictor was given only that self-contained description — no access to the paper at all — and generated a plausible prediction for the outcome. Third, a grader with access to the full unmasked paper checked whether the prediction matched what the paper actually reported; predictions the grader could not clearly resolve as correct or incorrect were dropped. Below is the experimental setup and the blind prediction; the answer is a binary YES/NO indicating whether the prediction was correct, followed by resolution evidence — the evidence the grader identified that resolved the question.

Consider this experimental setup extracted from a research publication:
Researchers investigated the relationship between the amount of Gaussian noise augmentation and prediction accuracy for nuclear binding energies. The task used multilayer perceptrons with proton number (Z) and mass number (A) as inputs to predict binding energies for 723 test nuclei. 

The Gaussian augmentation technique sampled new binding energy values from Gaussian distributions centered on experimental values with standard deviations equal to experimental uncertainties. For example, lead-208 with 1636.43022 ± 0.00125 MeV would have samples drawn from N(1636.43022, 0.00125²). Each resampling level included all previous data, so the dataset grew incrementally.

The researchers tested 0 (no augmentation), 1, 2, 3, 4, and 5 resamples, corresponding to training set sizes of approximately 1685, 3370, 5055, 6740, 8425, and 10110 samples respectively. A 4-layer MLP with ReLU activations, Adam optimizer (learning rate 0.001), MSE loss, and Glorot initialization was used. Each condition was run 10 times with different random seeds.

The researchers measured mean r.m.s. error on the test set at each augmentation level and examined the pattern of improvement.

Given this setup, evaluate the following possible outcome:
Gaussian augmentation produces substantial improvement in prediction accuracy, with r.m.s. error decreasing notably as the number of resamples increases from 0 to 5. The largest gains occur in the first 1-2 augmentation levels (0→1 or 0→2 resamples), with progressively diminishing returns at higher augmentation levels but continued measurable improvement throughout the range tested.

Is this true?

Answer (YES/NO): NO